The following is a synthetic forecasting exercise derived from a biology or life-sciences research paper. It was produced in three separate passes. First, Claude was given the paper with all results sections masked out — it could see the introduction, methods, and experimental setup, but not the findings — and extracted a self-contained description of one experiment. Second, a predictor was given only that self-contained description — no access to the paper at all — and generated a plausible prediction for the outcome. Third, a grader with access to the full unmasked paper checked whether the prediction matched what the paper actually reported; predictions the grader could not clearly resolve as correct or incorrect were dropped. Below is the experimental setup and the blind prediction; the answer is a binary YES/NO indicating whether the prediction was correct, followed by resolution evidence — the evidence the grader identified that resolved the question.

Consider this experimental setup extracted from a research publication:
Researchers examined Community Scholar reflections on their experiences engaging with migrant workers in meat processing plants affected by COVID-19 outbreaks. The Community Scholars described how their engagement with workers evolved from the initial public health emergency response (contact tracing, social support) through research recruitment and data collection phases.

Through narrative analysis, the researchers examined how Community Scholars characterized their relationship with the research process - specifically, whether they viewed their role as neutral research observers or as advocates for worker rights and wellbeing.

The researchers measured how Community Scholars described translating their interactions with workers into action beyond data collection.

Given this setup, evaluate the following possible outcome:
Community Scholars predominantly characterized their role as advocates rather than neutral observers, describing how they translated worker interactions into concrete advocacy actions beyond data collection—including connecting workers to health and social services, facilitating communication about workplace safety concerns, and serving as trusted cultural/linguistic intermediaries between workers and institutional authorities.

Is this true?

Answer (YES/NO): YES